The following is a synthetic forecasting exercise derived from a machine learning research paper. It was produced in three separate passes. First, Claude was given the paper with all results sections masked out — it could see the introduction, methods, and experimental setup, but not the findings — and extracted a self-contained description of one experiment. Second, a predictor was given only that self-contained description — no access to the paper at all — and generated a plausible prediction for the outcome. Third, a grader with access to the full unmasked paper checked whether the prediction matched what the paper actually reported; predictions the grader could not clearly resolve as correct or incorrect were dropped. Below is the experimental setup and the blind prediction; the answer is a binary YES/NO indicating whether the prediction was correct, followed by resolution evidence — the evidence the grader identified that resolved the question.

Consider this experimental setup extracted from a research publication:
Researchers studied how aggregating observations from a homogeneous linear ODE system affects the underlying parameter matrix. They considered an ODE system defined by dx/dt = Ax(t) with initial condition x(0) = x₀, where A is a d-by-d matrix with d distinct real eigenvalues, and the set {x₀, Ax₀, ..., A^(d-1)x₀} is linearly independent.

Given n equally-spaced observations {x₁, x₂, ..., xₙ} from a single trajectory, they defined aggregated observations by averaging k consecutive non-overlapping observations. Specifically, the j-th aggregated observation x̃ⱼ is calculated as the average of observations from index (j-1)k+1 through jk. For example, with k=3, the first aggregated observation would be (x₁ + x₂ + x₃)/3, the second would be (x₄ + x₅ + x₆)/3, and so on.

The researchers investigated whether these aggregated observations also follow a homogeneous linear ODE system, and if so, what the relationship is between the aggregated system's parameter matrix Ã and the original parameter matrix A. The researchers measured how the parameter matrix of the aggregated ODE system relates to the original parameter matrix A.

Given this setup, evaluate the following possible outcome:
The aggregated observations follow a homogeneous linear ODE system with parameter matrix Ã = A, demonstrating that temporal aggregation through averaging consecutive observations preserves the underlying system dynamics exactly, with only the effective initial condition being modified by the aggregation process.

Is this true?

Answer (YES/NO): YES